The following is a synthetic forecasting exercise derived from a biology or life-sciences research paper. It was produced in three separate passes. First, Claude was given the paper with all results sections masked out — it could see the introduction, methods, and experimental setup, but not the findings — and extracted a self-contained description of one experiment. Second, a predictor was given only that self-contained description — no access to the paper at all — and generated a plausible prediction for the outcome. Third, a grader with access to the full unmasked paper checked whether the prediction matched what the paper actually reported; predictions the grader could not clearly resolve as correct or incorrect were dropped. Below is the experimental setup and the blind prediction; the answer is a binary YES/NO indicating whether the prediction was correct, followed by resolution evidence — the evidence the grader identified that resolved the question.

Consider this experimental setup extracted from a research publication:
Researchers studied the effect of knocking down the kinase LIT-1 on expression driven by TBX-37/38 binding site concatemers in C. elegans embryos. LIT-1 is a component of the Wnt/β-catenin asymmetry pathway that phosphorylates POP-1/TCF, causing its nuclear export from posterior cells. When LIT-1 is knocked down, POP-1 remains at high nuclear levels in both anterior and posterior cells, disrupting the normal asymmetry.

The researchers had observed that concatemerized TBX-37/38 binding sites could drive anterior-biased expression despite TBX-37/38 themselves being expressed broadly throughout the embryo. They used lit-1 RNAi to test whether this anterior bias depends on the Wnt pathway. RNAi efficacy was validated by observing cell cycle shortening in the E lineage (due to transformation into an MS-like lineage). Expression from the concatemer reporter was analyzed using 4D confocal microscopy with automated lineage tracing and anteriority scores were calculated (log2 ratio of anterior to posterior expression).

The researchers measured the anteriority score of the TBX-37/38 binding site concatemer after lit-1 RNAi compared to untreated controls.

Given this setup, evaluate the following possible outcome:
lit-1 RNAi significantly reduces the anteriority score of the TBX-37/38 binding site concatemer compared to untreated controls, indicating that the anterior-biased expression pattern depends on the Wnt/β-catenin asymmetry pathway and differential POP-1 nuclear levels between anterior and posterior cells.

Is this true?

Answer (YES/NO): YES